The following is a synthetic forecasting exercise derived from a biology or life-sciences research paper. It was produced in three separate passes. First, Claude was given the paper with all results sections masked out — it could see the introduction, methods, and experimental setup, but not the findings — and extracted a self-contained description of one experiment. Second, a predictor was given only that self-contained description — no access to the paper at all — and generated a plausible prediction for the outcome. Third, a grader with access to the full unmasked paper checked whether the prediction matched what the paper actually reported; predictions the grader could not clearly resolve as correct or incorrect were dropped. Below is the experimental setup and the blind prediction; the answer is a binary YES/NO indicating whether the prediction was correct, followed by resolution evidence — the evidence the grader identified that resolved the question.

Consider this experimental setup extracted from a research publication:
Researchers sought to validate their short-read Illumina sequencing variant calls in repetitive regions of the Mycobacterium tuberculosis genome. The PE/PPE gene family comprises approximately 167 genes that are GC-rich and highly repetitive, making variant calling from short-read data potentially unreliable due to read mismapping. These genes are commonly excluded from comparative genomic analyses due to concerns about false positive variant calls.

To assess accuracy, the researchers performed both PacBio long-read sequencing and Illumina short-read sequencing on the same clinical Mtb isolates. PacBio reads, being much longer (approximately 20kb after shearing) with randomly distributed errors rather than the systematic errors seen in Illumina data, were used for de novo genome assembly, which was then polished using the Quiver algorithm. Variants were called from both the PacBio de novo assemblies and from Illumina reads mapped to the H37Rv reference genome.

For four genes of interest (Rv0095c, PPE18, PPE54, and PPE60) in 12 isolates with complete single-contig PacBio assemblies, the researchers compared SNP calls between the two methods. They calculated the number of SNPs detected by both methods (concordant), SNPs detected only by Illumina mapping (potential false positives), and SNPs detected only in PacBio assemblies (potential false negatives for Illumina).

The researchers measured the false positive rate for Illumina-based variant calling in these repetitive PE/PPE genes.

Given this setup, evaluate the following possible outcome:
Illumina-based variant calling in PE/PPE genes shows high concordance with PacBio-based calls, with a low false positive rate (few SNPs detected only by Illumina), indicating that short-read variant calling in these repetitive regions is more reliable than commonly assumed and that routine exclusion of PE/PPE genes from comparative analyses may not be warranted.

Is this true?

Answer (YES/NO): YES